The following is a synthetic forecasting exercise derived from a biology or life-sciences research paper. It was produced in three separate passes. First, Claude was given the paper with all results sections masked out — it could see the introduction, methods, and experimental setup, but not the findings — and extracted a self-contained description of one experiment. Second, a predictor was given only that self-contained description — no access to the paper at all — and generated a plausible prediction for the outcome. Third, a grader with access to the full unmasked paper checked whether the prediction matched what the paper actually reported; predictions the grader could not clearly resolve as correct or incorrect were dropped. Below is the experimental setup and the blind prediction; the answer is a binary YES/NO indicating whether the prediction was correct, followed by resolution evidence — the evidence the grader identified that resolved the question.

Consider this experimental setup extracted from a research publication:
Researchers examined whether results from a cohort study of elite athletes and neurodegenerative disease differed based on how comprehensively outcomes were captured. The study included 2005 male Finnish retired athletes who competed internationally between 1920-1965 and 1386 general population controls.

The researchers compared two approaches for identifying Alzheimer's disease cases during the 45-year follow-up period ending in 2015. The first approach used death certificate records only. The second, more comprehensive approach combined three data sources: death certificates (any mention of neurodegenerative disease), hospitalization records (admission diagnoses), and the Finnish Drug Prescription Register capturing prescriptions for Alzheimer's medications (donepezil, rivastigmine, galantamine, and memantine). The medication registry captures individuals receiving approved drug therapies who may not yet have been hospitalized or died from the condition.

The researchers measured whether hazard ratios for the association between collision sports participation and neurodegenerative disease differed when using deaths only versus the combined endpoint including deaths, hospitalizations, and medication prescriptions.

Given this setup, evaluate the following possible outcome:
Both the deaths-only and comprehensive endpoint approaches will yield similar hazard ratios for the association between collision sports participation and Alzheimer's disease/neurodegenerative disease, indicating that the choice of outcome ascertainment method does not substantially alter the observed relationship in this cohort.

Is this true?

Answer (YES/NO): YES